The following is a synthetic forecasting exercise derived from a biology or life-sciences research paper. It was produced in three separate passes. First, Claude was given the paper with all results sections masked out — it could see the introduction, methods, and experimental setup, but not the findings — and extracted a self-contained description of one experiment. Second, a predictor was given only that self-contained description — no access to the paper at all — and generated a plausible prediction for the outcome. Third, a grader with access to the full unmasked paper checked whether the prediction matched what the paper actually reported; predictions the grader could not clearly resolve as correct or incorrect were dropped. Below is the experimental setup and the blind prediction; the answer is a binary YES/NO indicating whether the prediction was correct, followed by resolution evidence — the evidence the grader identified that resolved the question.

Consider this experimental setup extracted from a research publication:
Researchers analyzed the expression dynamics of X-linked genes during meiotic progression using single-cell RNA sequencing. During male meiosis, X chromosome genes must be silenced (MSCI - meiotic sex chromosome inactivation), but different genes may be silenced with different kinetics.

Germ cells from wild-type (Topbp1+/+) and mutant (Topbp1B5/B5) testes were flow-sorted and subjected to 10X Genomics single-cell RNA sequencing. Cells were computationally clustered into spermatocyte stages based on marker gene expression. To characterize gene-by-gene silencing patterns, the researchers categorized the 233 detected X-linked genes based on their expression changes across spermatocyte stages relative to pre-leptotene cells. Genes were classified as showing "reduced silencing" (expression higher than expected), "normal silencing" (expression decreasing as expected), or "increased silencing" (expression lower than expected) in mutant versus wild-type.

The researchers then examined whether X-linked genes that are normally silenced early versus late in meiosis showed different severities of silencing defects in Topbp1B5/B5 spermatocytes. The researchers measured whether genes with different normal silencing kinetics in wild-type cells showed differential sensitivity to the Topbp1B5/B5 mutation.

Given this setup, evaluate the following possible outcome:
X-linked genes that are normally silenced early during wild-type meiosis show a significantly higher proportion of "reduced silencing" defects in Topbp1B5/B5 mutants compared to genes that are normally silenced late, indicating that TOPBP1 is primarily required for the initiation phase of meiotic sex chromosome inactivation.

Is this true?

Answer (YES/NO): NO